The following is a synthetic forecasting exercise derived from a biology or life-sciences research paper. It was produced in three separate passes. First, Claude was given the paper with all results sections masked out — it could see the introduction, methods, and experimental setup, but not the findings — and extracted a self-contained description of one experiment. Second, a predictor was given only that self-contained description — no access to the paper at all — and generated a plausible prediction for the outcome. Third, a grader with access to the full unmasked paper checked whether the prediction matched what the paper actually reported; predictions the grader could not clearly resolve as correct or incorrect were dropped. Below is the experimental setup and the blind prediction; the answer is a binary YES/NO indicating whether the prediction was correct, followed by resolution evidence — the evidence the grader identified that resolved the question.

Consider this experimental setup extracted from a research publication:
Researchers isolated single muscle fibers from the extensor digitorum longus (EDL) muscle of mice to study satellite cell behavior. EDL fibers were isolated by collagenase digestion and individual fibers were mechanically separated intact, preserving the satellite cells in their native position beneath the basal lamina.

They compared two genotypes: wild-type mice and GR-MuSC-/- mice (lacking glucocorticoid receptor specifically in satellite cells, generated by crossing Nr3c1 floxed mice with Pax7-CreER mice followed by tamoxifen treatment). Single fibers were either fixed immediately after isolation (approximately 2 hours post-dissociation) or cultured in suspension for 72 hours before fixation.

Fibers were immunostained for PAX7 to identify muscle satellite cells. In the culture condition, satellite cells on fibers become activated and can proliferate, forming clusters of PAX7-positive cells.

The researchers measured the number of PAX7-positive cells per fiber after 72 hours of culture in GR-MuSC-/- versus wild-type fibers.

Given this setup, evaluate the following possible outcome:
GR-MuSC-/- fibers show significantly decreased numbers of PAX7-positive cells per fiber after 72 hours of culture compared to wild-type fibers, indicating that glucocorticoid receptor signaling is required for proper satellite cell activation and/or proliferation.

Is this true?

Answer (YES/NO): NO